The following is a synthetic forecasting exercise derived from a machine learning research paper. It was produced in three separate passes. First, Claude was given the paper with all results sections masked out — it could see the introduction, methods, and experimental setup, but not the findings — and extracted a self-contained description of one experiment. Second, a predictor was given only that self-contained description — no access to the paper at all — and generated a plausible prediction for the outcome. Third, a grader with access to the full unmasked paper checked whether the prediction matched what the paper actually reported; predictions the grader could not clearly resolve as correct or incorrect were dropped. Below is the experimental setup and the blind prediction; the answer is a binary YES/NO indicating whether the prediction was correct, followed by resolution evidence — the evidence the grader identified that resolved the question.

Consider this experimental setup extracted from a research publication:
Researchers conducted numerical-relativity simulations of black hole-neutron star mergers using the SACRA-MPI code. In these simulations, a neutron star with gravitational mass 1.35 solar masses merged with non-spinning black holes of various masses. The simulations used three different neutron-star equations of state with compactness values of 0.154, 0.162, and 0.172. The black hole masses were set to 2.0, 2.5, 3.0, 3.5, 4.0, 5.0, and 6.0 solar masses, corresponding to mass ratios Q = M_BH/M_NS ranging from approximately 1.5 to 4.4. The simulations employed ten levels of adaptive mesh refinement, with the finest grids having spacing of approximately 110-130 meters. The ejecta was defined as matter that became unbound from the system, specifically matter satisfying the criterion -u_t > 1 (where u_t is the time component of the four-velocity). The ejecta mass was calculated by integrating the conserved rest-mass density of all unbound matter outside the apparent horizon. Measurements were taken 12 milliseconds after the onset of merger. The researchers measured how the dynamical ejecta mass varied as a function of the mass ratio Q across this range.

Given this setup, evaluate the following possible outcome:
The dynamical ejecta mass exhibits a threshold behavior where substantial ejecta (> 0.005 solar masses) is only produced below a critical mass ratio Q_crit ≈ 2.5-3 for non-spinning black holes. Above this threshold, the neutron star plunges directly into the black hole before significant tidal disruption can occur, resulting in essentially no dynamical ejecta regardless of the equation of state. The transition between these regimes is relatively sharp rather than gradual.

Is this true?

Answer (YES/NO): NO